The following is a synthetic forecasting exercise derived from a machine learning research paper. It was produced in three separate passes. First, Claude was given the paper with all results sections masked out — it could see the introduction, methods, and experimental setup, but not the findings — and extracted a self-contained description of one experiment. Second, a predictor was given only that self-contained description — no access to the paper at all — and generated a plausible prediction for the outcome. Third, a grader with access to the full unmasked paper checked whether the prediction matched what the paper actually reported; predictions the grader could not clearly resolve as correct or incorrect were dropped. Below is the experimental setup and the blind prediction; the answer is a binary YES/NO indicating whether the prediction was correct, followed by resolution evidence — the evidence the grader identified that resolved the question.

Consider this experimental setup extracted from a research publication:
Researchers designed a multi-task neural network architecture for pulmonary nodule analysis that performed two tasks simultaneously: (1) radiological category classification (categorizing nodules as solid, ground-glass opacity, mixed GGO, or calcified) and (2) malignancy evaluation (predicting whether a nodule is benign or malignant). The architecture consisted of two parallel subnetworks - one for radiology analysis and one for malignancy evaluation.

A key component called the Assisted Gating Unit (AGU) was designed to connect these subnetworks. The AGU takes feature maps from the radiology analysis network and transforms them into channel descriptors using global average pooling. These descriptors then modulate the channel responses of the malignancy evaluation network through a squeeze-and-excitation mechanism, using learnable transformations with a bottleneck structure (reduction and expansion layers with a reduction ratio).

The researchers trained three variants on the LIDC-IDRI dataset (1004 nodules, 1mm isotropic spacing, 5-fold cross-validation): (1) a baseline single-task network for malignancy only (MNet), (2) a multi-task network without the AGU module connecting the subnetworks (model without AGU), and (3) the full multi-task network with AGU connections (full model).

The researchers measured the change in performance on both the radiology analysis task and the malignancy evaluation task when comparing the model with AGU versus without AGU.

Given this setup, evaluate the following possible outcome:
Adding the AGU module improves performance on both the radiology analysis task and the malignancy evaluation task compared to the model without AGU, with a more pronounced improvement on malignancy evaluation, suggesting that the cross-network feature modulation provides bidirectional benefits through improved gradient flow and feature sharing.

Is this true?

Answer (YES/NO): NO